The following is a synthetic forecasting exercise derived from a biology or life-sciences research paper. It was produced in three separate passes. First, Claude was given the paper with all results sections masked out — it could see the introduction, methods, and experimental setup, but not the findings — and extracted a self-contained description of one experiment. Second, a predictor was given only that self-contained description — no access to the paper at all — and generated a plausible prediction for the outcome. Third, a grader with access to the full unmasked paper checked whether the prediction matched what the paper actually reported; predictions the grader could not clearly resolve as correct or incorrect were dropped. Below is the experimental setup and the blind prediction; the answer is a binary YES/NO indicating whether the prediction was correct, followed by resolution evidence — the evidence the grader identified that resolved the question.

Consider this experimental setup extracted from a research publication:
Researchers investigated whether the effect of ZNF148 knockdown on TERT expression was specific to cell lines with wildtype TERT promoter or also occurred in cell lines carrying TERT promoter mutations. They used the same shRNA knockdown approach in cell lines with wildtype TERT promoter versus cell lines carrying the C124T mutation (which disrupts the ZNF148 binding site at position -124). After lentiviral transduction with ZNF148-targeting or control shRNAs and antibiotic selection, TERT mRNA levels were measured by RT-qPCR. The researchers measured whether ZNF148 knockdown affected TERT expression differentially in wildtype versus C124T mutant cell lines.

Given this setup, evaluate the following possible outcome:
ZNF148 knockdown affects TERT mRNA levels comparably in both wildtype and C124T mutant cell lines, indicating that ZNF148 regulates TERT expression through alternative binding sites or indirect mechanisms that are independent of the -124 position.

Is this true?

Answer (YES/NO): NO